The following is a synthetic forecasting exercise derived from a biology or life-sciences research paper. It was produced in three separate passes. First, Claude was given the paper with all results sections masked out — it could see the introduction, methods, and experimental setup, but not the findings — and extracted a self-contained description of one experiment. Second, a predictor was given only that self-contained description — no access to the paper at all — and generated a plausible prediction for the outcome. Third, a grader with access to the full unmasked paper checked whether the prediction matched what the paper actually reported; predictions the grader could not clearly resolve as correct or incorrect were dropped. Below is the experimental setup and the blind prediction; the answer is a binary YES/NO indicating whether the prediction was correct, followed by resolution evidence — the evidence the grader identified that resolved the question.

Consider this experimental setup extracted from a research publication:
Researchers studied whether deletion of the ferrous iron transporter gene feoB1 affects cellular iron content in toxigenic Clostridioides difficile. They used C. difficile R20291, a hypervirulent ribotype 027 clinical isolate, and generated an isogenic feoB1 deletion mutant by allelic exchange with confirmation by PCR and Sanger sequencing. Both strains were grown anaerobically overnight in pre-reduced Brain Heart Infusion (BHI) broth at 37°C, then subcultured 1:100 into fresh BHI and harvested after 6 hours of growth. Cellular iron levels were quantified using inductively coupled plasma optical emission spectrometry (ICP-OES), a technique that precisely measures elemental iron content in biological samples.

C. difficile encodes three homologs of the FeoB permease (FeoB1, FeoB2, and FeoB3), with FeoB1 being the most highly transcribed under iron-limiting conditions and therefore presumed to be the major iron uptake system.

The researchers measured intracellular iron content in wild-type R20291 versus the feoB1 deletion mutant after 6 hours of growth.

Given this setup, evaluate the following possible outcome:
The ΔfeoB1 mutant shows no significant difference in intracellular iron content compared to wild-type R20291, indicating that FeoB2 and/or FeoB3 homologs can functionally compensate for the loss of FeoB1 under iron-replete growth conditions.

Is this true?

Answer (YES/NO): NO